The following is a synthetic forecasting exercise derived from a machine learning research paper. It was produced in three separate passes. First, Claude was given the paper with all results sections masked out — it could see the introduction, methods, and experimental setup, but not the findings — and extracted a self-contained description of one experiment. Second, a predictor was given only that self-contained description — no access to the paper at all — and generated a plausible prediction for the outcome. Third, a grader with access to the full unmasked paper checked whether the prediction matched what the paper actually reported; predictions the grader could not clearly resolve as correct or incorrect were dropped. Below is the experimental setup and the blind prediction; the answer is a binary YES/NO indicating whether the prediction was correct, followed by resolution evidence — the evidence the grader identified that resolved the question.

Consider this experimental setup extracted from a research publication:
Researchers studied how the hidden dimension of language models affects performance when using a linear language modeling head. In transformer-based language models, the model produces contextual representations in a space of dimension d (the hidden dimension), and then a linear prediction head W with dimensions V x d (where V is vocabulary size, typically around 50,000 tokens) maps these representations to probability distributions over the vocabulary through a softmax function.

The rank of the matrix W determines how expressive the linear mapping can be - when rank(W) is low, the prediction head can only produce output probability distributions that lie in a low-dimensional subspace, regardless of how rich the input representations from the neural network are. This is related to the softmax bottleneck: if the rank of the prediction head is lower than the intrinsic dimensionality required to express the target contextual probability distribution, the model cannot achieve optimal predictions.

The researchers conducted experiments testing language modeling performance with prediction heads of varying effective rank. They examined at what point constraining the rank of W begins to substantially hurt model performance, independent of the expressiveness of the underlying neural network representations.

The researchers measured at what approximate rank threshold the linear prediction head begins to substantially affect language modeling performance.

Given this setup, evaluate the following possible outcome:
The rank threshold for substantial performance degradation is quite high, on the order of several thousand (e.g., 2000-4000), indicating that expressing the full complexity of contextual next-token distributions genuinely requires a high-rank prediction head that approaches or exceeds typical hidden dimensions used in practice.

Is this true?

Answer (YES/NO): NO